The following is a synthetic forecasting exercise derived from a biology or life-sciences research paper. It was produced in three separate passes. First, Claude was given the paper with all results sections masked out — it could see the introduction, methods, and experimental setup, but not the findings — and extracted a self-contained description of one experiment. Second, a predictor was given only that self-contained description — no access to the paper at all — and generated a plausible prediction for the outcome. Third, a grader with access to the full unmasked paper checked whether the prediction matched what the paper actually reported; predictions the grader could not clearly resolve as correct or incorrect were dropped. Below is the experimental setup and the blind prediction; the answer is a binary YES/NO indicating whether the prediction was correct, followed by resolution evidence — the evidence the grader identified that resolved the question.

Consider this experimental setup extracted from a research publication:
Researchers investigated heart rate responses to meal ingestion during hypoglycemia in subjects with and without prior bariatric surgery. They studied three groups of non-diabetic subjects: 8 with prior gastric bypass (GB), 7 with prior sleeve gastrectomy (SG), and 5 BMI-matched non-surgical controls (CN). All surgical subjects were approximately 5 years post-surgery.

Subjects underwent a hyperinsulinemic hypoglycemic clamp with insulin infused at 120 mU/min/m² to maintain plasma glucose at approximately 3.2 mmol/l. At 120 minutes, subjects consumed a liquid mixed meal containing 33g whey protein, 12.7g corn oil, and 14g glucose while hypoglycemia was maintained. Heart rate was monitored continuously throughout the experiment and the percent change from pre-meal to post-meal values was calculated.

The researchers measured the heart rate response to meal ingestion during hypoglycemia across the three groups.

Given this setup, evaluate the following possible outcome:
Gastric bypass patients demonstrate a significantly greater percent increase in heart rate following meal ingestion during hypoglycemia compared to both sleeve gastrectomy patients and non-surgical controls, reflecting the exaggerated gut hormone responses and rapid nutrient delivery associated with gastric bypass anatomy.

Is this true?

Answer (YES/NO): NO